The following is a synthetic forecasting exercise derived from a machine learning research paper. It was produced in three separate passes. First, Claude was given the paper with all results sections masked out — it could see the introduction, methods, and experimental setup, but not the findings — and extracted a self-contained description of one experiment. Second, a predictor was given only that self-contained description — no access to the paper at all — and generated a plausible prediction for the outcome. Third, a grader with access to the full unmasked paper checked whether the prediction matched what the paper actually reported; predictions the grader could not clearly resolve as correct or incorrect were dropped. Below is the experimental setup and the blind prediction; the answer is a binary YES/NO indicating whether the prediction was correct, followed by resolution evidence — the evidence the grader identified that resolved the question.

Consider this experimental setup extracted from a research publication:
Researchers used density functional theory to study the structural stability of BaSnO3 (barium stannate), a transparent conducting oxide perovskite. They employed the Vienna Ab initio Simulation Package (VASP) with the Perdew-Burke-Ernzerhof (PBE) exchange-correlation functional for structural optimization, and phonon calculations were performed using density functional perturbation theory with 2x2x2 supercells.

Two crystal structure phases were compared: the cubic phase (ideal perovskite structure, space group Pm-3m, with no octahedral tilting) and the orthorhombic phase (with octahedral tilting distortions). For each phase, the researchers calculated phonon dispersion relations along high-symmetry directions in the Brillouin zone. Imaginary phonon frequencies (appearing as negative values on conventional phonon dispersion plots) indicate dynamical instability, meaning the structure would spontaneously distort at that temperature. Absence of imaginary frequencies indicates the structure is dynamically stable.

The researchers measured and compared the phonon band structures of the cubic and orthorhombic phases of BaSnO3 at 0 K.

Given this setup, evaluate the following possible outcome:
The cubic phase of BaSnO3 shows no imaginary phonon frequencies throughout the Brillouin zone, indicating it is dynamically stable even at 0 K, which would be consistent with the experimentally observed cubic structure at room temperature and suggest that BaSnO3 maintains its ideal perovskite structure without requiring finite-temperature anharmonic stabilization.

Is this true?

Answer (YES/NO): NO